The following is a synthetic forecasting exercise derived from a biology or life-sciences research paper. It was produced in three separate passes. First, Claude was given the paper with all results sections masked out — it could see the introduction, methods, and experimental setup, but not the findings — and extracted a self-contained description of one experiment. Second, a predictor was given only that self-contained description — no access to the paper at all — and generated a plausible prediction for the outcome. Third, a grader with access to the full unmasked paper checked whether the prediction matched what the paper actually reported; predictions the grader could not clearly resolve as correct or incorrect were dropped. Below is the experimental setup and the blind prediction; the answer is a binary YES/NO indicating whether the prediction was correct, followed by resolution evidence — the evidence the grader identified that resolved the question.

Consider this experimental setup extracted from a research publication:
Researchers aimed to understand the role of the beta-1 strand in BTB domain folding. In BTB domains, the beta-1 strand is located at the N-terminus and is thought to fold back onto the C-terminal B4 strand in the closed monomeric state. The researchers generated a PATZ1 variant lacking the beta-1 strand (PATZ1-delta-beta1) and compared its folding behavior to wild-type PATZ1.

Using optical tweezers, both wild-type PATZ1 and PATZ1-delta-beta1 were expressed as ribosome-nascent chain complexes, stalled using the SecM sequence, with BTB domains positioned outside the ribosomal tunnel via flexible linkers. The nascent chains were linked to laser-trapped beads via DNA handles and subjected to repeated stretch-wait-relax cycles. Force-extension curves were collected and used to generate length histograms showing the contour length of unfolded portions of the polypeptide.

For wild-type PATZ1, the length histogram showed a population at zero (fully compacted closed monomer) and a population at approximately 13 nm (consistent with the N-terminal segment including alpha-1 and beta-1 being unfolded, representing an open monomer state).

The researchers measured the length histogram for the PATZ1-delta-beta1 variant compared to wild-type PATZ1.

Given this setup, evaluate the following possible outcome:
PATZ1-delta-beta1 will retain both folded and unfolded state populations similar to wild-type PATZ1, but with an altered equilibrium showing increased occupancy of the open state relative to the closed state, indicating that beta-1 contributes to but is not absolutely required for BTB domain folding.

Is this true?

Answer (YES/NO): NO